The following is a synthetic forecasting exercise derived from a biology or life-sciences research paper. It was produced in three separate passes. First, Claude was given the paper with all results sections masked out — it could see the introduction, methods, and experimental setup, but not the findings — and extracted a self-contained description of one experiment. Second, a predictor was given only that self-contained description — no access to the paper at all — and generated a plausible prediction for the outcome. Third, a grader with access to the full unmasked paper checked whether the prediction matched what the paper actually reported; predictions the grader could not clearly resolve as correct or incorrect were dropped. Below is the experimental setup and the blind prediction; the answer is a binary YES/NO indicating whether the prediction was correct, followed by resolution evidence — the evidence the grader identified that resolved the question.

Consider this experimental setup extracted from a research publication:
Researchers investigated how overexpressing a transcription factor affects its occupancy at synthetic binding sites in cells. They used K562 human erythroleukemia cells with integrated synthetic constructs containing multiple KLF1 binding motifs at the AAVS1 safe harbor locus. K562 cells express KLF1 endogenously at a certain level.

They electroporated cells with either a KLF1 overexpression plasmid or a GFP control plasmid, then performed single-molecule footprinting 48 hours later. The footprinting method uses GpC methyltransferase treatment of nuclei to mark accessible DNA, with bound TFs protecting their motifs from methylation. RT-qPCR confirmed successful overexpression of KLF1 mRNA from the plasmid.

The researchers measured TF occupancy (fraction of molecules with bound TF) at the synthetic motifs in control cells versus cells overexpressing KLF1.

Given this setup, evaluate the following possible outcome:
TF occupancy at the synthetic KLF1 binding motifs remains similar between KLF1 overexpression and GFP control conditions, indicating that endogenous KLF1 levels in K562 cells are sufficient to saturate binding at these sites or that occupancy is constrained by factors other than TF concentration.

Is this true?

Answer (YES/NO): NO